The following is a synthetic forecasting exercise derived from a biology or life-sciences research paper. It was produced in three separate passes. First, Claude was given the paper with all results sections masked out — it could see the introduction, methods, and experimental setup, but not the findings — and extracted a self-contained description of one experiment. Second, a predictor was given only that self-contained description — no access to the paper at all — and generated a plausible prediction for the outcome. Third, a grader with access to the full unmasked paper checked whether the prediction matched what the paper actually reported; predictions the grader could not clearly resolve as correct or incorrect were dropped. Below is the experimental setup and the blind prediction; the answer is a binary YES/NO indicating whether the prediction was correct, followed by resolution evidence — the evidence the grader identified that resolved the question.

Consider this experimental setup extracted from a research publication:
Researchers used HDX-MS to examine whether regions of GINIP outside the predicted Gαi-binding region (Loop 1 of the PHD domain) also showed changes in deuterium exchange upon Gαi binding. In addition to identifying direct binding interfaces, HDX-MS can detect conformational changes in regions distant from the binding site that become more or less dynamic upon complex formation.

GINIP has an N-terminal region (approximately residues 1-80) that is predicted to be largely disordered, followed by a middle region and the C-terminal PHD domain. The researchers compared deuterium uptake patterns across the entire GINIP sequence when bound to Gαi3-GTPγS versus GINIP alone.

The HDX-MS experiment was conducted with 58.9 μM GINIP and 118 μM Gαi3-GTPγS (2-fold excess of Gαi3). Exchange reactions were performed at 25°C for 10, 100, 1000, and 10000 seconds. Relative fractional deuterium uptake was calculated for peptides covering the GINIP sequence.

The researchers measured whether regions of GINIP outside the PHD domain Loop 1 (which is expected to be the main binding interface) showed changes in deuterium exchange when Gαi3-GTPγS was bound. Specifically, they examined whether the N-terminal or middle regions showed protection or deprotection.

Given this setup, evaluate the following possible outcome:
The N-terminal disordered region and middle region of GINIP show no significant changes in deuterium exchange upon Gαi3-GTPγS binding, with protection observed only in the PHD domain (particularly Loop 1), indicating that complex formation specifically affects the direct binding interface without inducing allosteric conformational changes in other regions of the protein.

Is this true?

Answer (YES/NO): NO